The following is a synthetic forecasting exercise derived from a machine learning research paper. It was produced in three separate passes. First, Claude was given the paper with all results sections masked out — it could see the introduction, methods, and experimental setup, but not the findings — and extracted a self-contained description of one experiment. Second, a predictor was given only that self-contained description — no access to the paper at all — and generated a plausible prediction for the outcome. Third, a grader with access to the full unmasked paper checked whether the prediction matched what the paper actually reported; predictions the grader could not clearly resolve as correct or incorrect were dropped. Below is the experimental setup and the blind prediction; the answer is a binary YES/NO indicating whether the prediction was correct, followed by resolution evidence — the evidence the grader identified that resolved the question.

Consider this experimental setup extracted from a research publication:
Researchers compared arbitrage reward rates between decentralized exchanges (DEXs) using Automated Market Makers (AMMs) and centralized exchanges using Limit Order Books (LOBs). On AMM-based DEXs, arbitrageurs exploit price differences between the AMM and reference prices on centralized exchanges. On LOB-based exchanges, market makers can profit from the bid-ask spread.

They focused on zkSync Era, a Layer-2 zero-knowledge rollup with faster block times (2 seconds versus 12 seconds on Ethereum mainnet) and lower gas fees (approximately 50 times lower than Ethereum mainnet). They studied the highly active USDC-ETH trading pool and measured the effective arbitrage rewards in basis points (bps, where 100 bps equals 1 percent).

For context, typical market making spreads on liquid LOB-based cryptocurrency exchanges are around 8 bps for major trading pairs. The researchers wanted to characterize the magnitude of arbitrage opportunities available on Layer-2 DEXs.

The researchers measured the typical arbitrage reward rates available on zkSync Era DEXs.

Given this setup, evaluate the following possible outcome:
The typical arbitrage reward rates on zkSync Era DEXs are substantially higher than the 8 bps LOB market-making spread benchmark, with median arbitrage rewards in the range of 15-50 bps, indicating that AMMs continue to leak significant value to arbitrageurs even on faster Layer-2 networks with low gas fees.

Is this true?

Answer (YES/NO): YES